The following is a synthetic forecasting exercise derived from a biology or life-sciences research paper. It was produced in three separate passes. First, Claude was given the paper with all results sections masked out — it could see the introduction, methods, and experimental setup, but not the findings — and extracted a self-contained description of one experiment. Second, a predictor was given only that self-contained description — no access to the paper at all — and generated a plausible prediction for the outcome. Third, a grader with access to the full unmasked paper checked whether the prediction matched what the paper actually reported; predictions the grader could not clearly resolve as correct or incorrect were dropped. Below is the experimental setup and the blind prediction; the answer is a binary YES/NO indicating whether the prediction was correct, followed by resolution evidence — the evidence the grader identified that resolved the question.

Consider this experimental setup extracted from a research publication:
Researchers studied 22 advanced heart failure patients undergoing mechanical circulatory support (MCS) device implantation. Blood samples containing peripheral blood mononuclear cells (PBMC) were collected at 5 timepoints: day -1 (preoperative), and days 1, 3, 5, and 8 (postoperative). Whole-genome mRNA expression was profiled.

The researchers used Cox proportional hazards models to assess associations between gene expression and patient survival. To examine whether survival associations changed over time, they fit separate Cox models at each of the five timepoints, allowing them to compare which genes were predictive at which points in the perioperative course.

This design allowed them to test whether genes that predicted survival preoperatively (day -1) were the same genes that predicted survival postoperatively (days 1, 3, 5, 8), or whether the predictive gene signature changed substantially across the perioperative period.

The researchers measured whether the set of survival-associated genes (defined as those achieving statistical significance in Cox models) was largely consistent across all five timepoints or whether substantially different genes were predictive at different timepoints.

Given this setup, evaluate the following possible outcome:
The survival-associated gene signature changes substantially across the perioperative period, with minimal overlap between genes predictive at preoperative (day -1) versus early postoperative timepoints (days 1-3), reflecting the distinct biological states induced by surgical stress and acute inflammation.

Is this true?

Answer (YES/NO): NO